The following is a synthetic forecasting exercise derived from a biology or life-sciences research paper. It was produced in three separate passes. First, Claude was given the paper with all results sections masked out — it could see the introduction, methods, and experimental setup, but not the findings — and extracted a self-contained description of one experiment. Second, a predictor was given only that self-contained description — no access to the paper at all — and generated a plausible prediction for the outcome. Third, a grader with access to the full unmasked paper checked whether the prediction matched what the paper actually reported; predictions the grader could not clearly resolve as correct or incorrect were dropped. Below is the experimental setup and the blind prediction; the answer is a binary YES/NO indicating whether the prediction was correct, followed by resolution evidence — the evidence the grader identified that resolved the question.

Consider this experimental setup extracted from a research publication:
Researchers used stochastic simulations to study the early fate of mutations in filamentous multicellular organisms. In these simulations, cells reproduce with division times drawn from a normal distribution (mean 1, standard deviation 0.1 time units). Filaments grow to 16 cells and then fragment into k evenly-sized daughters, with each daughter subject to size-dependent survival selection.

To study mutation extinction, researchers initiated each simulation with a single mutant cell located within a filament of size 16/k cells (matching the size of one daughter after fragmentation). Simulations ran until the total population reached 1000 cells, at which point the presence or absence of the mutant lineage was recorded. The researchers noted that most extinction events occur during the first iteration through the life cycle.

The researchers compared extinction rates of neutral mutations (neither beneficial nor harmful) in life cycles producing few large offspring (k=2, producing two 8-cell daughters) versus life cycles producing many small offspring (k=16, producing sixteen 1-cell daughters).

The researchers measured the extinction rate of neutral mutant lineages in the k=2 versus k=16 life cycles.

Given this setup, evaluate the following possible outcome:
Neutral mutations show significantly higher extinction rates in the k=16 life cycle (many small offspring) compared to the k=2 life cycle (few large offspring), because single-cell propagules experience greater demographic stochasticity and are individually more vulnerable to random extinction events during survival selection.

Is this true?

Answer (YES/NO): NO